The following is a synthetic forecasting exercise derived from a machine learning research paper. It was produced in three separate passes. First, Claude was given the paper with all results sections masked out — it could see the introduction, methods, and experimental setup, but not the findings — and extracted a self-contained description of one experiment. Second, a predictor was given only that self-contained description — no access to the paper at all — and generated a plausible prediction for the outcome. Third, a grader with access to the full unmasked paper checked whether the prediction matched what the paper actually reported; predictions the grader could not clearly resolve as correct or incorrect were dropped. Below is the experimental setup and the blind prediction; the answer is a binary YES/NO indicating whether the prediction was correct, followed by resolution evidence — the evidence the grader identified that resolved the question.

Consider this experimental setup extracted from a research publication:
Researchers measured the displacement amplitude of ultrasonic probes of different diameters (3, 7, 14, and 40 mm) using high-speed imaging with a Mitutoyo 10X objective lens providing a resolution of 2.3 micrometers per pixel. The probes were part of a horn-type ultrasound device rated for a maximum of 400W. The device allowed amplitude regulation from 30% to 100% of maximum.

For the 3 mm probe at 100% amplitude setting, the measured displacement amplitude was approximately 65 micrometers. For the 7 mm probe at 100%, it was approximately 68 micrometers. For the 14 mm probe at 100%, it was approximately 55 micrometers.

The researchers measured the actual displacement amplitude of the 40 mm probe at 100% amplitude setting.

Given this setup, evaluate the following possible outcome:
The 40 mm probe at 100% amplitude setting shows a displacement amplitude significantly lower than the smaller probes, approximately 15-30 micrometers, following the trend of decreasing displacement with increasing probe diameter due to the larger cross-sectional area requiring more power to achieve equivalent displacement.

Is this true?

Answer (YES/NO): NO